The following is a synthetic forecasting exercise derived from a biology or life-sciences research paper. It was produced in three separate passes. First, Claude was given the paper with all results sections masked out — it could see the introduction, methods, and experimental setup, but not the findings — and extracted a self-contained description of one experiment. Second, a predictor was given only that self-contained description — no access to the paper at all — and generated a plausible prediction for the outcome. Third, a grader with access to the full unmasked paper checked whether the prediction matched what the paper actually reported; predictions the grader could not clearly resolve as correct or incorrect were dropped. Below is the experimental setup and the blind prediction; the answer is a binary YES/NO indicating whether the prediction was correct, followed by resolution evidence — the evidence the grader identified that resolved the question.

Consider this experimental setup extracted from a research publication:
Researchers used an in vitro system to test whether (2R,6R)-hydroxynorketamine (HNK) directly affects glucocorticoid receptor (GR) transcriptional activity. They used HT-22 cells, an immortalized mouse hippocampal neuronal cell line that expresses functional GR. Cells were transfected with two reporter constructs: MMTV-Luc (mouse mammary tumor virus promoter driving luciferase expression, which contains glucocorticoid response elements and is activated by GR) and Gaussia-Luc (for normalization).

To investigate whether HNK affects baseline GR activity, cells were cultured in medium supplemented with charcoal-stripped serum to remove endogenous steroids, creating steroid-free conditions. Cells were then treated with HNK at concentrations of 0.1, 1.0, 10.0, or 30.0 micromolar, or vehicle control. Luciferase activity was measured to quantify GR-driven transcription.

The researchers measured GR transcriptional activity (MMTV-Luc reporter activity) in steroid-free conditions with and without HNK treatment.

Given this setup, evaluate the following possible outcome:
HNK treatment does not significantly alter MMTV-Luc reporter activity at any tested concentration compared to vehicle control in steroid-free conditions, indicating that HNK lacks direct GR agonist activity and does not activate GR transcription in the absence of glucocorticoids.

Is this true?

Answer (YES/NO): YES